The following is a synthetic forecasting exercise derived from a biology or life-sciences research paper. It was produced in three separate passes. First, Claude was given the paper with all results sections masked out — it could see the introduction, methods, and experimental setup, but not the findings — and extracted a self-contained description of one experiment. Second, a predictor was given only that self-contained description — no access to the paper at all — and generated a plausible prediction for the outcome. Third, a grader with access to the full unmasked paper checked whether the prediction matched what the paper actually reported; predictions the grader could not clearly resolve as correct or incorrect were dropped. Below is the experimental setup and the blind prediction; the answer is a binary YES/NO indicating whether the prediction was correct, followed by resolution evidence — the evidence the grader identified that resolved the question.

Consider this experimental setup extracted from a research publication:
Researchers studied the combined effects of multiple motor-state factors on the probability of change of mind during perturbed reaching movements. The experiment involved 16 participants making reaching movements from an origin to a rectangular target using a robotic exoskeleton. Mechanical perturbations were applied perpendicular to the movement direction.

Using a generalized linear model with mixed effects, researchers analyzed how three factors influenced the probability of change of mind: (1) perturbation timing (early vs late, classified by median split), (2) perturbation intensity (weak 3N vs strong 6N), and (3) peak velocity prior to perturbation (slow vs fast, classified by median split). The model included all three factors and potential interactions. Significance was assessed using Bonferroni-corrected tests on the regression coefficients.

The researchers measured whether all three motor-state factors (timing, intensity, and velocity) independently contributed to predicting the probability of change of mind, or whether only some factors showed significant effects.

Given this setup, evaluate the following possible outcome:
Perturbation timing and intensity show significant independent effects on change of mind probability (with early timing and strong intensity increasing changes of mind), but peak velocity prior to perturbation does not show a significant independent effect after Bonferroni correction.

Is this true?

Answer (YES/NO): NO